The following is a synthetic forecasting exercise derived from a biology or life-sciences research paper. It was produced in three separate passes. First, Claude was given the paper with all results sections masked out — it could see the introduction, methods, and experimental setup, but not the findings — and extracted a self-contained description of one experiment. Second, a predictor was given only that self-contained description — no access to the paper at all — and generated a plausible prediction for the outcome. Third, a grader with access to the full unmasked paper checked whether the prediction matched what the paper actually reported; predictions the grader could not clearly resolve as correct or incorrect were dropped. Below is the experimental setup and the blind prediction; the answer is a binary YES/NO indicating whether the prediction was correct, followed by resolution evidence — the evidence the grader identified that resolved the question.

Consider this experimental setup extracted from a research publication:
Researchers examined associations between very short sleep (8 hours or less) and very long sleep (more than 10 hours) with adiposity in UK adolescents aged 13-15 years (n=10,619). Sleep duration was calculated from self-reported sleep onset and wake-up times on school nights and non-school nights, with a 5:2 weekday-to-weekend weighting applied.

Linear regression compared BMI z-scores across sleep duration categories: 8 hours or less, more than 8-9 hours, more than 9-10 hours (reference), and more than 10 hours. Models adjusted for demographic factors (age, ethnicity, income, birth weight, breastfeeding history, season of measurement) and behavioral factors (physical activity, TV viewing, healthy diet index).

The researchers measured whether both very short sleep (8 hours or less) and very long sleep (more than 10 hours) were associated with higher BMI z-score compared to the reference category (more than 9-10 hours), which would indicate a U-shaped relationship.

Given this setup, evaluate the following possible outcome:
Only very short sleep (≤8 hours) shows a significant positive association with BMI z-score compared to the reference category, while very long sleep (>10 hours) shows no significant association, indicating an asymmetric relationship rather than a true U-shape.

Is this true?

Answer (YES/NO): YES